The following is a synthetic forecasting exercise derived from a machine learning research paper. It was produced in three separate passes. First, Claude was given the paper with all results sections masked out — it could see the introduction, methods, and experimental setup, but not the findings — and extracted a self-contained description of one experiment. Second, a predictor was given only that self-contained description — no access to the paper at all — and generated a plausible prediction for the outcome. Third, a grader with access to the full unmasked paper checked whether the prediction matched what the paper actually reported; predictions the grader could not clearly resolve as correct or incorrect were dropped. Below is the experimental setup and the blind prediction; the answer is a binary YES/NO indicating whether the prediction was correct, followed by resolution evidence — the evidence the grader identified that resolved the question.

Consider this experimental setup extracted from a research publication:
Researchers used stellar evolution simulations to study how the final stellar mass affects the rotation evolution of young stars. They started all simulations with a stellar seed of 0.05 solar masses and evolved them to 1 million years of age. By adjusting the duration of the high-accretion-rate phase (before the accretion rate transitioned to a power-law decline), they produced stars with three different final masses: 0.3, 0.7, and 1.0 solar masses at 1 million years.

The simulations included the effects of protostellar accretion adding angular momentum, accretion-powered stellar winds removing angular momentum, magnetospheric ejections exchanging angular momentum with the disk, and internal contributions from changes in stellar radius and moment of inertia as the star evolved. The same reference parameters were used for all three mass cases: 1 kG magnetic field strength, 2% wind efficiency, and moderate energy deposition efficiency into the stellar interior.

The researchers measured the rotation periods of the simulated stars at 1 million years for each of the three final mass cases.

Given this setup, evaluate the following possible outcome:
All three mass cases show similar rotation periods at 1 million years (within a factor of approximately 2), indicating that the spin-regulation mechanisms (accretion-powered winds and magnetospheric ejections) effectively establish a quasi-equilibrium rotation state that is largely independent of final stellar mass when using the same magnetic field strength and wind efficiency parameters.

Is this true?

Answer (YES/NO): NO